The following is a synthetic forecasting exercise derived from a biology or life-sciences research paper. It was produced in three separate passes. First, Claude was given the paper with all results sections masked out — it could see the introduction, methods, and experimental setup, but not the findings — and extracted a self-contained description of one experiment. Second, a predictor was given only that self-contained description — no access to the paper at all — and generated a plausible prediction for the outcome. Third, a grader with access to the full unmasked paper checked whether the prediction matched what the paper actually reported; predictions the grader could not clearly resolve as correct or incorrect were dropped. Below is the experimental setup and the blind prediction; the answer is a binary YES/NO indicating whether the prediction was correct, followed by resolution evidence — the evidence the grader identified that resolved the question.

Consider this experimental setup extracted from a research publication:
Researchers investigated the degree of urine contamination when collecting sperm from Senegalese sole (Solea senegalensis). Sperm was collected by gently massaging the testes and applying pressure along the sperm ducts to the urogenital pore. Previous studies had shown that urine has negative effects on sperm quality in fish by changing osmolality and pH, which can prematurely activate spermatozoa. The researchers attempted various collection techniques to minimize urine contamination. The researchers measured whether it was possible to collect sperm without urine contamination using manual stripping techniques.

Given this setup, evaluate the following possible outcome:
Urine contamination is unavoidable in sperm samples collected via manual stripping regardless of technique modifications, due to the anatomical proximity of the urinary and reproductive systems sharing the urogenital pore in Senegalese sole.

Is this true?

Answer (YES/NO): YES